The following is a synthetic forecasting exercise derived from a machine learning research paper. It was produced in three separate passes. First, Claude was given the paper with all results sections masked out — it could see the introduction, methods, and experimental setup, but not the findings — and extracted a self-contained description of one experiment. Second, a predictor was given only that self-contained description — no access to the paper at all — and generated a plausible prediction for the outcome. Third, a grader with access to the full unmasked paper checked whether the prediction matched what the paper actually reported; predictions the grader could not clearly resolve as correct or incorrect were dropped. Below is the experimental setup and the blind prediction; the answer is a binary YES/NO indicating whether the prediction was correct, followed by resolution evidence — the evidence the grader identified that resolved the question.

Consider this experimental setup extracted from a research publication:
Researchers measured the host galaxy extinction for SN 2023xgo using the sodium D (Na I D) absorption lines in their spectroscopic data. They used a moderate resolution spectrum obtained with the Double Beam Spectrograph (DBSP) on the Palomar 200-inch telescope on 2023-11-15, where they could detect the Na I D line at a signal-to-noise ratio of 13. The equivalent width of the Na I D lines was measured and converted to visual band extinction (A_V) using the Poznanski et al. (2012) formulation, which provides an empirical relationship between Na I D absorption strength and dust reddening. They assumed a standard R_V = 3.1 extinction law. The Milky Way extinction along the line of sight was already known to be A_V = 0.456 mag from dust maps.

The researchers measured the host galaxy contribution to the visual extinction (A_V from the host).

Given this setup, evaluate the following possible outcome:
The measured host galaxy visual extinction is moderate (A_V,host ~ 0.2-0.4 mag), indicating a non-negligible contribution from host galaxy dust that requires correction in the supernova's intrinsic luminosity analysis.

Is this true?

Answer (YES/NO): NO